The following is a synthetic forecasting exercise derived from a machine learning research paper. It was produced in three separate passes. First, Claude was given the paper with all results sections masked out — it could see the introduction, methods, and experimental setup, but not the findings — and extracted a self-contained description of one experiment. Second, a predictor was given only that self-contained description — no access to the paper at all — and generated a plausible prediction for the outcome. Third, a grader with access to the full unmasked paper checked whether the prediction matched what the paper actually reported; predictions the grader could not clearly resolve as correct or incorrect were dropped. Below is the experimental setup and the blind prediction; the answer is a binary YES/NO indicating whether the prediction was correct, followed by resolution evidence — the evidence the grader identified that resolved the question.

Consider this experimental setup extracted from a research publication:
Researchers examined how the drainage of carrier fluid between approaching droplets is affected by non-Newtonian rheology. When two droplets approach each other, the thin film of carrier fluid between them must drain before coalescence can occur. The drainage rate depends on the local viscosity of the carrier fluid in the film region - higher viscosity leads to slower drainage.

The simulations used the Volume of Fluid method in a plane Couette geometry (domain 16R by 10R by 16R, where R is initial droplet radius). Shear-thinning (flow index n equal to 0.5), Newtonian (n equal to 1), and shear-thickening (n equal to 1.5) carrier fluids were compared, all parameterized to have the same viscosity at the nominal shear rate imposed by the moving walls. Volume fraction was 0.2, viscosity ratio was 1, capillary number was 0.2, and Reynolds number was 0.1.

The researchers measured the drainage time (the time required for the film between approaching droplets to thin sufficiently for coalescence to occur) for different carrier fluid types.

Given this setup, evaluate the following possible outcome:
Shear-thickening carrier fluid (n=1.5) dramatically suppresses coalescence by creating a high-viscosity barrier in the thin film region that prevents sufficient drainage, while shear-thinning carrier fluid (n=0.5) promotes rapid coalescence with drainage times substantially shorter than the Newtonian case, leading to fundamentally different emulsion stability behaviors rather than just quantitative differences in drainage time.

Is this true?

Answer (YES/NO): NO